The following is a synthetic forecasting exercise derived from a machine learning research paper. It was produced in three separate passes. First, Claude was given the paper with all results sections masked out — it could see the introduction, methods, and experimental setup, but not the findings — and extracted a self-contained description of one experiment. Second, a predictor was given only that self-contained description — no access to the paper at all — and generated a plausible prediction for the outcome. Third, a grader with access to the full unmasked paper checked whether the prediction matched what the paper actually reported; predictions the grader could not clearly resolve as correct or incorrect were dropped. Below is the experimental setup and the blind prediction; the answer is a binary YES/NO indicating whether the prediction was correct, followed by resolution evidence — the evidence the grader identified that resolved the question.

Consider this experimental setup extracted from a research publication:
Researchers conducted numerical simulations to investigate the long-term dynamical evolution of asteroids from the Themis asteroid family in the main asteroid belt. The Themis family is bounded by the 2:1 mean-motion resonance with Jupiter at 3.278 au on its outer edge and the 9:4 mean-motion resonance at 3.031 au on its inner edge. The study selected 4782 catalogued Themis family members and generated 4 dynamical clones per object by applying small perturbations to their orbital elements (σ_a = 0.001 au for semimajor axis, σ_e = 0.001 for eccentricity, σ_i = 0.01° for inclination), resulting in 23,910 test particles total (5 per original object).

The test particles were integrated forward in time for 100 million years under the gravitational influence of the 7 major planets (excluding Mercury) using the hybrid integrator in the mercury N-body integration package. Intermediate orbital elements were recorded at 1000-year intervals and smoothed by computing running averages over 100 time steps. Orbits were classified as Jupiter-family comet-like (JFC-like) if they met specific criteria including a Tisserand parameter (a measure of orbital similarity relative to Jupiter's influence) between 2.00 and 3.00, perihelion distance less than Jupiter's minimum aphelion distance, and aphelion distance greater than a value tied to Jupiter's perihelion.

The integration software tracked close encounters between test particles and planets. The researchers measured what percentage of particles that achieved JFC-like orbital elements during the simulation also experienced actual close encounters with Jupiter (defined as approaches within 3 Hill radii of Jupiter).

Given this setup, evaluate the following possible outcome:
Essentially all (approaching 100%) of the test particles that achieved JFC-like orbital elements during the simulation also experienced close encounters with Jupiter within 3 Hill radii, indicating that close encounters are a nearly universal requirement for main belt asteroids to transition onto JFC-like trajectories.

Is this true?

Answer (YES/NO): YES